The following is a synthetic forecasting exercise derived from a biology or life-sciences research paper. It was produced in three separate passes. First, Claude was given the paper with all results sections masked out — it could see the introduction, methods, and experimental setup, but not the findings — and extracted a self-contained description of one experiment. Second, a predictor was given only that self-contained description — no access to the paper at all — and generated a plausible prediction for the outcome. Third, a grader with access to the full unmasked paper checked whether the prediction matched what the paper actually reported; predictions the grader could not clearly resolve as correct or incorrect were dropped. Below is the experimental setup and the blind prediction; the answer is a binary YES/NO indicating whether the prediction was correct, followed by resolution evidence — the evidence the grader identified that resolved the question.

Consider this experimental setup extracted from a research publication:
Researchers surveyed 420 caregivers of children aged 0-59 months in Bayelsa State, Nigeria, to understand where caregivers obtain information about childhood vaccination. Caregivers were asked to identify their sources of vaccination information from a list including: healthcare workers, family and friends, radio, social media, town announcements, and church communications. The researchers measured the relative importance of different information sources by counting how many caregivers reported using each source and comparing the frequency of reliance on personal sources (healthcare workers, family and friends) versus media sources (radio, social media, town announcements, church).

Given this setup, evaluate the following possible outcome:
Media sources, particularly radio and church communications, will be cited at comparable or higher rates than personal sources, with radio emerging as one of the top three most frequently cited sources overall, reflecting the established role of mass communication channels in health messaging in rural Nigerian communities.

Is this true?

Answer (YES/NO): NO